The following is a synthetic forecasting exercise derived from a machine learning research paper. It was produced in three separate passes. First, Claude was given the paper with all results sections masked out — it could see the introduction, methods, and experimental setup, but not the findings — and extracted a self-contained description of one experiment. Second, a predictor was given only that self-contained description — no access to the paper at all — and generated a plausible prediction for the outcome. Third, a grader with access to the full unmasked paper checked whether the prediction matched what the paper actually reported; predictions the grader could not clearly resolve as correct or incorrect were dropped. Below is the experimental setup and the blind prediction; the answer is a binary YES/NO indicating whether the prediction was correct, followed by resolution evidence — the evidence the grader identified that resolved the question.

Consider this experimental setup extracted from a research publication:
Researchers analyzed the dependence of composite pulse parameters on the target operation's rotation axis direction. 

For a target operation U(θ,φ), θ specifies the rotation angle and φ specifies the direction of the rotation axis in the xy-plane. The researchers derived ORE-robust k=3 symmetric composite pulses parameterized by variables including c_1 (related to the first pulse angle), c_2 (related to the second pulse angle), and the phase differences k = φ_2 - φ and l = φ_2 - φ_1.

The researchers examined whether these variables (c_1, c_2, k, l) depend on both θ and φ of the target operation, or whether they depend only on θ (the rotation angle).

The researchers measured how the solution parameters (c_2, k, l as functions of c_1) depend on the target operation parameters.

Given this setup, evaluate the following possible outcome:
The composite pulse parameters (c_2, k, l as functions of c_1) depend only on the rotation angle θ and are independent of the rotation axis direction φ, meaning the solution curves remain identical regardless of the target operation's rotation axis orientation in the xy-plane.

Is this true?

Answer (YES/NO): YES